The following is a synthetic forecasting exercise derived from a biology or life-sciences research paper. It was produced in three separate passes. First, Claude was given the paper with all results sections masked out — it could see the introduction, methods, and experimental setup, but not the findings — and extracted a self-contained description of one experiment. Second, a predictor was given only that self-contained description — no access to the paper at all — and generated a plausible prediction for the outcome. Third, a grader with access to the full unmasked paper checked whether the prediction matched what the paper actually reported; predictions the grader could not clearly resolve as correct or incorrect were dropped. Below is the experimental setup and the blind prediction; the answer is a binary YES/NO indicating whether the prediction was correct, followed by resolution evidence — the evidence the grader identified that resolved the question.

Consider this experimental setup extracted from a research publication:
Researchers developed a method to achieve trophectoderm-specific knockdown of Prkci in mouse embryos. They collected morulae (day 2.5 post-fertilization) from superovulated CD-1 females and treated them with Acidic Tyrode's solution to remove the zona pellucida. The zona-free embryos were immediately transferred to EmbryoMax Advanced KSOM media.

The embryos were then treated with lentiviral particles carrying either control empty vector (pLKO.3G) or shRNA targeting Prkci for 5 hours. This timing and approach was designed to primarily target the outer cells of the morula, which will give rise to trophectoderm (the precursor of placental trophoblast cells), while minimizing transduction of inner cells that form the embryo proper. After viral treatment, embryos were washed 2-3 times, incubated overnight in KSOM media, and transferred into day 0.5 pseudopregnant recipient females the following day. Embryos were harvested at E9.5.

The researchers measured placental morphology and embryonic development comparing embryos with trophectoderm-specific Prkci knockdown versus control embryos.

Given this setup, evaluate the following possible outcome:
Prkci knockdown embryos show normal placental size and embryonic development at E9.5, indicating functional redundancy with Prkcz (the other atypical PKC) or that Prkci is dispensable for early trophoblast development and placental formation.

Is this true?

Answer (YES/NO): NO